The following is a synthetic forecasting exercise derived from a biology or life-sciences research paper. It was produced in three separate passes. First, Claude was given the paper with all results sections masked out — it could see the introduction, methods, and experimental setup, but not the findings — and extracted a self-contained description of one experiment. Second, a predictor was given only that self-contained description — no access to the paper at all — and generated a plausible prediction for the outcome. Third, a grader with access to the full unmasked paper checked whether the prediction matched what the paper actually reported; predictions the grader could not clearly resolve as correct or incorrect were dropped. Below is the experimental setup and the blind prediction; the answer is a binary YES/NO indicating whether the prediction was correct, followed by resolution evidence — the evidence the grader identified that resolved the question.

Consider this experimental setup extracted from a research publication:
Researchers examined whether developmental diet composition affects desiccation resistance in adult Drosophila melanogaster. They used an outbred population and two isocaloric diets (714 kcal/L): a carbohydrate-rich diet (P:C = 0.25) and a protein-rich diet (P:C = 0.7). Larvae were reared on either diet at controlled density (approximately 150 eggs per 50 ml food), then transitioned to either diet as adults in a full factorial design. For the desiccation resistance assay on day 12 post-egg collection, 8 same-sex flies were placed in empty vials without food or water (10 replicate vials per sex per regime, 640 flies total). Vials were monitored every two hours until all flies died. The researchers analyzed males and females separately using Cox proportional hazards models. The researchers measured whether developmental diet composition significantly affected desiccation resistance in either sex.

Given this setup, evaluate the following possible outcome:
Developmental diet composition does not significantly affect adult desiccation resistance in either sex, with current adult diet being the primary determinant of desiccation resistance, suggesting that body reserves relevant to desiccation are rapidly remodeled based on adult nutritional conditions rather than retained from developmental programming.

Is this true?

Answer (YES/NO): YES